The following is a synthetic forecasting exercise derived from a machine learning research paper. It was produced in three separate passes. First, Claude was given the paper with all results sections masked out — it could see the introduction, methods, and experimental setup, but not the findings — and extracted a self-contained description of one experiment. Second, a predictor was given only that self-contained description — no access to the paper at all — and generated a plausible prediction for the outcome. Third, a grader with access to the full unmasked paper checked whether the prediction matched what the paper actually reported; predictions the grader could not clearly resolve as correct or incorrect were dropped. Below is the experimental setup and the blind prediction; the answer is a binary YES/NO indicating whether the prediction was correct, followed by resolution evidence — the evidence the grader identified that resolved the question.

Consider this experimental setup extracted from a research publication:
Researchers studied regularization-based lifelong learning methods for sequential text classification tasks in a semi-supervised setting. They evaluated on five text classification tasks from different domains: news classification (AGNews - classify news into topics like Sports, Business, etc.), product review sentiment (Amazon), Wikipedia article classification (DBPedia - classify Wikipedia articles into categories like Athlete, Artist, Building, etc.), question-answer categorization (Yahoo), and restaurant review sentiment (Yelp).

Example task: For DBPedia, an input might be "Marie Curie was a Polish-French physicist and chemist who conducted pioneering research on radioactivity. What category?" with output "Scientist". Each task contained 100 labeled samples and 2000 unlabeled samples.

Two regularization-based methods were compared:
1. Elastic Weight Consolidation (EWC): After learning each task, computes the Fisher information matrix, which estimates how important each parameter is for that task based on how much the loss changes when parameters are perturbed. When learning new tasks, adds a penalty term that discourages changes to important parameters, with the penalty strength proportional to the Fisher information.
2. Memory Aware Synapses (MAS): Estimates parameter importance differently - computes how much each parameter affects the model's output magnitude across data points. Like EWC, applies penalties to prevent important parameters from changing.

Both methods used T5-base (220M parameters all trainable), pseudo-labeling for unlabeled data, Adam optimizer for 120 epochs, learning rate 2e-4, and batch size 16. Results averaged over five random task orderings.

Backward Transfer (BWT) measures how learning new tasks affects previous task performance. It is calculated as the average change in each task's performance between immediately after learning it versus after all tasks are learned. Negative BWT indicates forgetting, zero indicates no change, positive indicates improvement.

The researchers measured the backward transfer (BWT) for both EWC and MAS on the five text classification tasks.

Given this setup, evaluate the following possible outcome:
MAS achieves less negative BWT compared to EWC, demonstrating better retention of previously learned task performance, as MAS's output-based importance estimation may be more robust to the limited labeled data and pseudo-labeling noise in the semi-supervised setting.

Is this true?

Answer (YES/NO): NO